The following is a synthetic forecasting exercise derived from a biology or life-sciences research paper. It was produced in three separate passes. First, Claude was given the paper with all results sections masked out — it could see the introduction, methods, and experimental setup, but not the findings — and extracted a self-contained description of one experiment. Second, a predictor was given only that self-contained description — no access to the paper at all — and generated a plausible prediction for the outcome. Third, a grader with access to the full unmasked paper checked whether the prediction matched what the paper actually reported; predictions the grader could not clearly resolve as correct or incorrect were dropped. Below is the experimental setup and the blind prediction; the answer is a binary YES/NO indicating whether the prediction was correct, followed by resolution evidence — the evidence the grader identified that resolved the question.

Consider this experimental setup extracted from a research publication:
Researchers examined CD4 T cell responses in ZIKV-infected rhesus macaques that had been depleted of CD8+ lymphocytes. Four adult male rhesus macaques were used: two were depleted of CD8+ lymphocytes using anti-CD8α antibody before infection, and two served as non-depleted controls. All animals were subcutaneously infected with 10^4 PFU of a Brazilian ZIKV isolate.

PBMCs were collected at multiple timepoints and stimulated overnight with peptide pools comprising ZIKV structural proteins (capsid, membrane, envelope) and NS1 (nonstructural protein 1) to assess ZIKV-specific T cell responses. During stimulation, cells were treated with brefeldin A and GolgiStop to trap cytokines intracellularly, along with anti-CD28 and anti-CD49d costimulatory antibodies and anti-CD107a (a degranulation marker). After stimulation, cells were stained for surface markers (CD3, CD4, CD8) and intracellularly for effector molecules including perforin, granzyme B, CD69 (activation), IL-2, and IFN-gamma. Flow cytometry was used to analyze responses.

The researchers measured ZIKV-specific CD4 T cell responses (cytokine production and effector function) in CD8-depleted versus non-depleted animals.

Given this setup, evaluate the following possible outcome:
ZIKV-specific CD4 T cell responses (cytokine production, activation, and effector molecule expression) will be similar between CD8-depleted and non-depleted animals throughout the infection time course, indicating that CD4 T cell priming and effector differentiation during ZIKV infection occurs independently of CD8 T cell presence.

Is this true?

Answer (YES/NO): NO